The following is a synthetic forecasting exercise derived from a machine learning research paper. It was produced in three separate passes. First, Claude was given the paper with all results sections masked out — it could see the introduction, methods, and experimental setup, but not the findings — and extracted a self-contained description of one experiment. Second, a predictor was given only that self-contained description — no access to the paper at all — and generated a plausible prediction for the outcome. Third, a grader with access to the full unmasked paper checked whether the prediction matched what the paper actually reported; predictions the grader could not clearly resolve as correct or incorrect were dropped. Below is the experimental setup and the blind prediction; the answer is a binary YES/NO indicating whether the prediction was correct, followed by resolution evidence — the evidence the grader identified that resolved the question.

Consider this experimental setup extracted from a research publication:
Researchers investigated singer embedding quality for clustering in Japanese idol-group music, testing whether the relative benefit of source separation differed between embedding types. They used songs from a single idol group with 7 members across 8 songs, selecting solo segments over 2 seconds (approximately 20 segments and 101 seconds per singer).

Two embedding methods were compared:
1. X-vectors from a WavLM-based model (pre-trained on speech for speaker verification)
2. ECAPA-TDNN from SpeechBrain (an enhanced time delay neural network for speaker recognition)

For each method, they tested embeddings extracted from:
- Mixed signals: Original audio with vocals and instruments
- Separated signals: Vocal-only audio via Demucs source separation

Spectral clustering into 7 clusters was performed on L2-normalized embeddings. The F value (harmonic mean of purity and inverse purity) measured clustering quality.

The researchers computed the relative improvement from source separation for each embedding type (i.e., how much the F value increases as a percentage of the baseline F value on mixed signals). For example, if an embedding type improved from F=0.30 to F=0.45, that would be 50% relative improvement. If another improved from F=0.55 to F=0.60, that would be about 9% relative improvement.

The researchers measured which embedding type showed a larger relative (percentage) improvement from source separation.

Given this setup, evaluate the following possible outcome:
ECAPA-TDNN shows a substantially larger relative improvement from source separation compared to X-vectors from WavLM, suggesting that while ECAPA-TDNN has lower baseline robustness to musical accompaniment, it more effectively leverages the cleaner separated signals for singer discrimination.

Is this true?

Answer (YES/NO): NO